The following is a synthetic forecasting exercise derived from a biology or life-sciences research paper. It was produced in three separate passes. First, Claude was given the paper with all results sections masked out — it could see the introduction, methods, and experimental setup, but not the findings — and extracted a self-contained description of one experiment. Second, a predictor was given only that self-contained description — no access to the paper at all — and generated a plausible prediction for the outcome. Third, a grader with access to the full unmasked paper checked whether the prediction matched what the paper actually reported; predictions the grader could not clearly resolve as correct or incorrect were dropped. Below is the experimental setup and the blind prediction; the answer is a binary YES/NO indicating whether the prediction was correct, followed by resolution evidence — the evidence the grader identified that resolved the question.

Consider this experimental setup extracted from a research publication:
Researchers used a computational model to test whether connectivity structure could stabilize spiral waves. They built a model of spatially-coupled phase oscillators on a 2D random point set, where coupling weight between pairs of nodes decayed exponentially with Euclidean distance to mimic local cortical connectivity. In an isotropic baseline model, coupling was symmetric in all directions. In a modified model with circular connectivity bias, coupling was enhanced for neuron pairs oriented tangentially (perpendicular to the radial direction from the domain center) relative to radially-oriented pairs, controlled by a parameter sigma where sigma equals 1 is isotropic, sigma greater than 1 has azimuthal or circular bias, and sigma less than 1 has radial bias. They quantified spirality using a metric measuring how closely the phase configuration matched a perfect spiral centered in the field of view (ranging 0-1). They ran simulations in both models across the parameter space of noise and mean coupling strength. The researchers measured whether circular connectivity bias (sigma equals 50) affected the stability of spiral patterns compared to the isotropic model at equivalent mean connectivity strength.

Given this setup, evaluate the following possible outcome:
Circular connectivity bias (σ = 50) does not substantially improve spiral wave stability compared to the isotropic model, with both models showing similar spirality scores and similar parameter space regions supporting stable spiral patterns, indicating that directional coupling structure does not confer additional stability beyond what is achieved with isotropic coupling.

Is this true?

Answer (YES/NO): NO